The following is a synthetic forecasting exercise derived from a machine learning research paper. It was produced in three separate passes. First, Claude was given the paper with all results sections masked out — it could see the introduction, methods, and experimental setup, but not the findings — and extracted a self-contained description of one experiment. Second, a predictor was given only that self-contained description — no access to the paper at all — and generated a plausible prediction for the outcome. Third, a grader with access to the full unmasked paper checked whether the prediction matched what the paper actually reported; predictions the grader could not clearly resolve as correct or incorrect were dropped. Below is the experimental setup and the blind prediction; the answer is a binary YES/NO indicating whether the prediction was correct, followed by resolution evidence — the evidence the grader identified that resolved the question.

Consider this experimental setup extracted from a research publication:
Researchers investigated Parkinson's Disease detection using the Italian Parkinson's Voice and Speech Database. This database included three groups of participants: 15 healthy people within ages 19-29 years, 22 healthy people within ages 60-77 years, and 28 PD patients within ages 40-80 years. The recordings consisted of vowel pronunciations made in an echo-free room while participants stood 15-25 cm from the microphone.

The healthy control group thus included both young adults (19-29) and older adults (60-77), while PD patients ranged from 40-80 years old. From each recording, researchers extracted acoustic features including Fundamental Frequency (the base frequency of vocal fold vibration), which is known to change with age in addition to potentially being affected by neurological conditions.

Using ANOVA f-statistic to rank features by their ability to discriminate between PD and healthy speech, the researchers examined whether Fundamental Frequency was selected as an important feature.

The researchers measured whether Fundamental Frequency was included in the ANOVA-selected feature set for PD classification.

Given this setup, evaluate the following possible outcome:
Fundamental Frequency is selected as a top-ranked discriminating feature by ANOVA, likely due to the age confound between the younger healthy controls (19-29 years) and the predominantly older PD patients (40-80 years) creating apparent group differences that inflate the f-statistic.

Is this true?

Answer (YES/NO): NO